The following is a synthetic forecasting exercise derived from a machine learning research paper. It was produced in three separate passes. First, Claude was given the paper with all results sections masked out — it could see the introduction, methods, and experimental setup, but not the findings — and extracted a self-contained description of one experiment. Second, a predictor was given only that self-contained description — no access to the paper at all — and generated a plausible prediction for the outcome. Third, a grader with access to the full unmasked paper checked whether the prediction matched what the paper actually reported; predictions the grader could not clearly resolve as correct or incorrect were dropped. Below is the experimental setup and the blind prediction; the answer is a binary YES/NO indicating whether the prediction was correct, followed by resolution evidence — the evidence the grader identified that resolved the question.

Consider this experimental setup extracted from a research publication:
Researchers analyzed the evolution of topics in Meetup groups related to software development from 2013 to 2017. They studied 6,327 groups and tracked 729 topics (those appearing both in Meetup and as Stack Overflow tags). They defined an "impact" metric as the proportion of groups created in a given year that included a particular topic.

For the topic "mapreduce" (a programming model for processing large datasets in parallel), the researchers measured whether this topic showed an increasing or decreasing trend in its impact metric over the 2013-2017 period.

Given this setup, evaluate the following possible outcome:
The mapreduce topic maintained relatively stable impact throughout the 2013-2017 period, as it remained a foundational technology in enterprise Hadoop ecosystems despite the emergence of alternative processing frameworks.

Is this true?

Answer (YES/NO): NO